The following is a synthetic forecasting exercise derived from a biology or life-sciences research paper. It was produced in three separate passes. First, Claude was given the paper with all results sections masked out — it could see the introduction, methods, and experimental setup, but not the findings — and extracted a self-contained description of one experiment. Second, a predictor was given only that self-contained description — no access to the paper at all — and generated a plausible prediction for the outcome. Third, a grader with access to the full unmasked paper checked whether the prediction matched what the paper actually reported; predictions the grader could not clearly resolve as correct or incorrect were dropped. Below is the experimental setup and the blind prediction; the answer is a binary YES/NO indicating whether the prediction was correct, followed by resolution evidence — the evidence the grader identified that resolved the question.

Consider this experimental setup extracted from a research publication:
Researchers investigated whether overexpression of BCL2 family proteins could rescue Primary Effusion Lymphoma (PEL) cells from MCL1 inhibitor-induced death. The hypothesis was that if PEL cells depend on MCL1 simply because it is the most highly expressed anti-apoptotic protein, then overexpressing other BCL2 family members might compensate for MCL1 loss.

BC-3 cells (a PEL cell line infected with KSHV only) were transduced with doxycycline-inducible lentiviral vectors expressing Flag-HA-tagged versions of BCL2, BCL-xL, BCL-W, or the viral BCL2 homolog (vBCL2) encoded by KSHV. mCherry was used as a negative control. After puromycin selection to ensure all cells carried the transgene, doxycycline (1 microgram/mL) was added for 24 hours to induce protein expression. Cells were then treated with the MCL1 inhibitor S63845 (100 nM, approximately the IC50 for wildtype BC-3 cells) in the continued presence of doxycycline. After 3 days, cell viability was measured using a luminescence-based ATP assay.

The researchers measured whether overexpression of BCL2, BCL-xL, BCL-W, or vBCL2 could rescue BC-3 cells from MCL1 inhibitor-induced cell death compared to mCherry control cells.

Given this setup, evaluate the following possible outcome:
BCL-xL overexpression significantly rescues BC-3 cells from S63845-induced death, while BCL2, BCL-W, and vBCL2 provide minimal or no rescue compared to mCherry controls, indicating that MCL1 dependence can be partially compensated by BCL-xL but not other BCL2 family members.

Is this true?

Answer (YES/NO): NO